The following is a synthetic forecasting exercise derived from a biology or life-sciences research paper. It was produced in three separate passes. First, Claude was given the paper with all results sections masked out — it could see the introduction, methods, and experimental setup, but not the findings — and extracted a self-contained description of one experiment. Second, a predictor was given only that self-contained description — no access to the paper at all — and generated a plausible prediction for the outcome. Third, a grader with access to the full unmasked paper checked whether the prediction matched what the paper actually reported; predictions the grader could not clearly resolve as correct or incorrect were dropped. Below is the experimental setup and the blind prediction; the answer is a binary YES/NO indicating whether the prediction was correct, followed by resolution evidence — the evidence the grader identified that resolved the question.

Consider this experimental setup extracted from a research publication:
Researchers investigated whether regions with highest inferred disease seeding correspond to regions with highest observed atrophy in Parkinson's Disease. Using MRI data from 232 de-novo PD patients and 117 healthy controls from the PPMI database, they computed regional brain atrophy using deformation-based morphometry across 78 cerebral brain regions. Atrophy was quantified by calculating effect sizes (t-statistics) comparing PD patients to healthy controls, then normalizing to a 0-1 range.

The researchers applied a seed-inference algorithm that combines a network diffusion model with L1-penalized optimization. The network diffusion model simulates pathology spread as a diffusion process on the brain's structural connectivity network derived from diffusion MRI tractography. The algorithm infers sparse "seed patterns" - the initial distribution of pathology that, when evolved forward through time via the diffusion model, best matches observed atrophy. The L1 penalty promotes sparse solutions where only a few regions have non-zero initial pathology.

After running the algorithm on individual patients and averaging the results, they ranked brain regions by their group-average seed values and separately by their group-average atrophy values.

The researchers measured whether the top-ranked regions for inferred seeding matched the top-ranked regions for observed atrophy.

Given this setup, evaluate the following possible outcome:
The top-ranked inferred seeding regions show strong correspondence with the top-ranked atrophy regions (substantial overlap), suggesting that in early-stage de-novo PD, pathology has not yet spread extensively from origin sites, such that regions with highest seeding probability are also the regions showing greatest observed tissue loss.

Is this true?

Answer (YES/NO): NO